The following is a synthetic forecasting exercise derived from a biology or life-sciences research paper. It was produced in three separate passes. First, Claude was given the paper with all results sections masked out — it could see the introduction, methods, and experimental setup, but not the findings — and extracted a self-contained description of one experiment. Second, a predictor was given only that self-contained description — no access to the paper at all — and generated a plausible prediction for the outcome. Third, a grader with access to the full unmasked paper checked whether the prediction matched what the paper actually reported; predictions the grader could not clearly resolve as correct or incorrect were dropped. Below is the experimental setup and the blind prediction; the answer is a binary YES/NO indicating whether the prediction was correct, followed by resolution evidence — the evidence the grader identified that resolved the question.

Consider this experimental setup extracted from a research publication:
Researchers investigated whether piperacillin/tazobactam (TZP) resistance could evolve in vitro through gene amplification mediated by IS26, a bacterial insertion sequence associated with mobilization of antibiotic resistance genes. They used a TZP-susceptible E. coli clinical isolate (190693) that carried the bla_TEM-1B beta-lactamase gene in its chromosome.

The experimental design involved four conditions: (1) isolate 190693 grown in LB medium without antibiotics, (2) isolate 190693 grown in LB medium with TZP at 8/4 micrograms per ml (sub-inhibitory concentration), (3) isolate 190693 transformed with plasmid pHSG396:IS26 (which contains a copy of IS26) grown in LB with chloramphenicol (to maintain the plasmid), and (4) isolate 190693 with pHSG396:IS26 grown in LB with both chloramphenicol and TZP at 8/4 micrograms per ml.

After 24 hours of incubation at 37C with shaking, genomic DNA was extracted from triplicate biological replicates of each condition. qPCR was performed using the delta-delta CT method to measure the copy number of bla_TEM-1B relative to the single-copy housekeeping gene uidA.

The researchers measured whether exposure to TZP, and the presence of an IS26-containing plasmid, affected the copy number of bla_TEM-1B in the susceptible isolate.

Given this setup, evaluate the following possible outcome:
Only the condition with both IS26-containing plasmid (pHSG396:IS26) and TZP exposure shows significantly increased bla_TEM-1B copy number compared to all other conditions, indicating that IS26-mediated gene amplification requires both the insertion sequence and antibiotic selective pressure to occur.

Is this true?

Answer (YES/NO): NO